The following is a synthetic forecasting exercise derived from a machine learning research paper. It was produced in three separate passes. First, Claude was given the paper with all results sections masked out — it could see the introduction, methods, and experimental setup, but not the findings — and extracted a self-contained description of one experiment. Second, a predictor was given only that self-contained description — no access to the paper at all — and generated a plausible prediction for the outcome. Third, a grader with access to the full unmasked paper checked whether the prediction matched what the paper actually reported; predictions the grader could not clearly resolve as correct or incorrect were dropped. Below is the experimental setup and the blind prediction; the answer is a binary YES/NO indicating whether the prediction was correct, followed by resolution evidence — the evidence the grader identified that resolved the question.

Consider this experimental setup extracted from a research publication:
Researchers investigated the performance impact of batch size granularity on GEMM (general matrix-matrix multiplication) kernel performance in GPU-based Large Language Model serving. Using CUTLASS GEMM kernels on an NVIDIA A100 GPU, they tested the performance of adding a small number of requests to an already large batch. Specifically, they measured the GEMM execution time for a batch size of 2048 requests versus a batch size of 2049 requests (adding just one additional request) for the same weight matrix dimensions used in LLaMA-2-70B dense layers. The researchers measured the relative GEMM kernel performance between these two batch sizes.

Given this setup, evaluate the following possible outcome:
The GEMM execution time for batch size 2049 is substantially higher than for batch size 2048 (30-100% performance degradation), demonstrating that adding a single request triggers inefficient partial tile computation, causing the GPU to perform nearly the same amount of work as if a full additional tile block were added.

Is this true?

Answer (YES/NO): NO